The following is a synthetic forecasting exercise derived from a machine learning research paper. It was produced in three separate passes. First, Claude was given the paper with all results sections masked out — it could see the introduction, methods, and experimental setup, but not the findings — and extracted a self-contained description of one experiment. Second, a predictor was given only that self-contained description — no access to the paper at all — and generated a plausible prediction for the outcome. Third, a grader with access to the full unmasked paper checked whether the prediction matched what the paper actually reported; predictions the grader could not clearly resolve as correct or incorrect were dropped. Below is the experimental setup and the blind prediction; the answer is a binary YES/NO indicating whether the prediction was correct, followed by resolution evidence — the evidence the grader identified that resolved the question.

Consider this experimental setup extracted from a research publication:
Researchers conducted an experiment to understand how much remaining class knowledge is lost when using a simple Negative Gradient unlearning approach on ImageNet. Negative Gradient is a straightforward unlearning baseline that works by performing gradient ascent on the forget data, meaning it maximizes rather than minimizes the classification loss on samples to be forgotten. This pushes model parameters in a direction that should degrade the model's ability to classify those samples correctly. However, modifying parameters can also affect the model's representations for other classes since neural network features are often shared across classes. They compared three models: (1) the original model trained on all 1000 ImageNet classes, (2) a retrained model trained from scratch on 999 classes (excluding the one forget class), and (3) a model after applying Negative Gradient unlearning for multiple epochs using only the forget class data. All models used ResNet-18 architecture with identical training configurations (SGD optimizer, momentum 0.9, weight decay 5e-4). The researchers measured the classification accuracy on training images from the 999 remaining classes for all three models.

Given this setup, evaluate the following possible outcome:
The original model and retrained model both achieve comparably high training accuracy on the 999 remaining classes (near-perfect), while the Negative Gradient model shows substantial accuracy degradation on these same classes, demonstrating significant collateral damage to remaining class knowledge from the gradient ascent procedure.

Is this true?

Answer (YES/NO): NO